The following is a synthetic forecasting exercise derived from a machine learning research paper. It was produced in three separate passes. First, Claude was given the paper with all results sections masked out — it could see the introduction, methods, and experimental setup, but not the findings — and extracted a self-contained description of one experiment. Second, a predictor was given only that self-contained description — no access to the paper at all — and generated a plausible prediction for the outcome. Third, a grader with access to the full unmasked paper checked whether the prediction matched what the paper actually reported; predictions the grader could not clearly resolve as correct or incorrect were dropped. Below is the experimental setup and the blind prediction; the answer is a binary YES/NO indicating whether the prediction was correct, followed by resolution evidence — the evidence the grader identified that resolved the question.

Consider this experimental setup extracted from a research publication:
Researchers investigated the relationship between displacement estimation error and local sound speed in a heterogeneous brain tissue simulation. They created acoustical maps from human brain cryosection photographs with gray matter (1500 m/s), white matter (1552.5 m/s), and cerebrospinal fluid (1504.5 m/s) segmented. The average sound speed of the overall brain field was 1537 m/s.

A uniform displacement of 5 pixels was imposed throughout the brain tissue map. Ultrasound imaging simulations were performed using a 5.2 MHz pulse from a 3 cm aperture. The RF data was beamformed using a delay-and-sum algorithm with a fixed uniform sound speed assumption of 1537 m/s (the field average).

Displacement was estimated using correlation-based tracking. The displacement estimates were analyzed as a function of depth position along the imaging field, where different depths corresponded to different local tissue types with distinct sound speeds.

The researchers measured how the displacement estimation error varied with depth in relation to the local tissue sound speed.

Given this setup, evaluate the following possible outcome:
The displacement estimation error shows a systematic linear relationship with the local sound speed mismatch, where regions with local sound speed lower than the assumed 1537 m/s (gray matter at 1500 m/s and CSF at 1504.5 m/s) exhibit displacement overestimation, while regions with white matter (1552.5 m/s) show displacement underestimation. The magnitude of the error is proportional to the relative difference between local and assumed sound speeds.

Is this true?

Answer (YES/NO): NO